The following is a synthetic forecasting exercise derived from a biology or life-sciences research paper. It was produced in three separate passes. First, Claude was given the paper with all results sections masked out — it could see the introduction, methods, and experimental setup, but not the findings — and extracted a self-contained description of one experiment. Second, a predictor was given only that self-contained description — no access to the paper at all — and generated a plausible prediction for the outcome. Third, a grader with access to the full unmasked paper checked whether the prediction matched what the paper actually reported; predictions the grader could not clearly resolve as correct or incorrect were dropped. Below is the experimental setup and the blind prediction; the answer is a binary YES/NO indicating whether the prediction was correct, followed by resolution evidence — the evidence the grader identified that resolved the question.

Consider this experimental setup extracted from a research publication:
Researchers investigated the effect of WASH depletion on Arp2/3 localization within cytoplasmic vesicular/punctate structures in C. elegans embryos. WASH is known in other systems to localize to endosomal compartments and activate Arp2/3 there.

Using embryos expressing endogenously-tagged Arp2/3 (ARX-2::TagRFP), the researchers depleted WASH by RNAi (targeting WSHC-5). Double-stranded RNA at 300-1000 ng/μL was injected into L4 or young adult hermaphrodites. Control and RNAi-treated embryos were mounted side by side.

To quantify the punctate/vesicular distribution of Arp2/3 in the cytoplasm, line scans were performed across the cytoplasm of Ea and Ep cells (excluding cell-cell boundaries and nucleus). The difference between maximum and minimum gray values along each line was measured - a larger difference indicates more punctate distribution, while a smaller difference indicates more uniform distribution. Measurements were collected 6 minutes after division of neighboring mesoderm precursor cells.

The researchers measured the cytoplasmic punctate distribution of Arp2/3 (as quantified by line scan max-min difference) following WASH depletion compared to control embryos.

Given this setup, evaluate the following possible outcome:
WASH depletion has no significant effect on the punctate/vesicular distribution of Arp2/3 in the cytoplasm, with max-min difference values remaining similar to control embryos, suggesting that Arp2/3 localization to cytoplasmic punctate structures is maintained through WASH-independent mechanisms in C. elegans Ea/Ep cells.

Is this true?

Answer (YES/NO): NO